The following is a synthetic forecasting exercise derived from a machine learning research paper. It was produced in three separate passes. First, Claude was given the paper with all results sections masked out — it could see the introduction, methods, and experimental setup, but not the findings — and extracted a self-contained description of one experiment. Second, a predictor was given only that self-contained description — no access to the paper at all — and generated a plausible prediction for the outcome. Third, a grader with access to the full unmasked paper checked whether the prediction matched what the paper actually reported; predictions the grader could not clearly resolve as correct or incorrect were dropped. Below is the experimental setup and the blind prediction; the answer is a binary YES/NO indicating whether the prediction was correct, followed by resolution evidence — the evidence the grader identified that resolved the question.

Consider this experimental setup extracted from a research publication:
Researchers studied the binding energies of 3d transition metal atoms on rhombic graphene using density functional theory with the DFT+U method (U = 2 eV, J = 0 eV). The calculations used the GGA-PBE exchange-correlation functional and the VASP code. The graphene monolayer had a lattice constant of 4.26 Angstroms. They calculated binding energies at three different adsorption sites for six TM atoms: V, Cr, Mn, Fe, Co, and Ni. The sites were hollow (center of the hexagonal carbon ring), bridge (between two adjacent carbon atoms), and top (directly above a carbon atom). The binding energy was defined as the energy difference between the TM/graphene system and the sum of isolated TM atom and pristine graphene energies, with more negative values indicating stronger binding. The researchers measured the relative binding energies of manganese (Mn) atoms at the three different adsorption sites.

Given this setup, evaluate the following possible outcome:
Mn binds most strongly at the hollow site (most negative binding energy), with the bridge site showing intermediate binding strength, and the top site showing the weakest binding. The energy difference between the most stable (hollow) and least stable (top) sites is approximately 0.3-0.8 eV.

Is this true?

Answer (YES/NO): NO